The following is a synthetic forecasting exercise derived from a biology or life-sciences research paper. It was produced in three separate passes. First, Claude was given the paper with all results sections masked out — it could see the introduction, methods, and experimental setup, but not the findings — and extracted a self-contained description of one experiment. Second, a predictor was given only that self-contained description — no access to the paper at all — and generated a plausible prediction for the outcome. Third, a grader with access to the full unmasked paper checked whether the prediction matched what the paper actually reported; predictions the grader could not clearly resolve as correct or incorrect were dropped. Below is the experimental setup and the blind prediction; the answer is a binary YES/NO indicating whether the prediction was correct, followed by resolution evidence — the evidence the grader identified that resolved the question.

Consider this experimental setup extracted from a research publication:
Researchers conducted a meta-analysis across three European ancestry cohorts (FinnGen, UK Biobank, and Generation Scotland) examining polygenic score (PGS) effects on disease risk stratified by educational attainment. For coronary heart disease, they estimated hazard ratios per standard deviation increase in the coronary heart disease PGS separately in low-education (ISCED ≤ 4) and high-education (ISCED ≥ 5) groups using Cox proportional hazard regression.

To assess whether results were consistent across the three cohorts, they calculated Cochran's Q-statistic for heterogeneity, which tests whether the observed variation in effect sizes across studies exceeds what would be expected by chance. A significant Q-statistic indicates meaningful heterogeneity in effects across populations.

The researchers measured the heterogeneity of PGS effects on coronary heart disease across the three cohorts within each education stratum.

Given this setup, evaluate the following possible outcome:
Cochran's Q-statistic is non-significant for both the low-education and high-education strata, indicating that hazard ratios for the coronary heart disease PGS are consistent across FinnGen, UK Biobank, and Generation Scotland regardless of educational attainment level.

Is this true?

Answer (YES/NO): YES